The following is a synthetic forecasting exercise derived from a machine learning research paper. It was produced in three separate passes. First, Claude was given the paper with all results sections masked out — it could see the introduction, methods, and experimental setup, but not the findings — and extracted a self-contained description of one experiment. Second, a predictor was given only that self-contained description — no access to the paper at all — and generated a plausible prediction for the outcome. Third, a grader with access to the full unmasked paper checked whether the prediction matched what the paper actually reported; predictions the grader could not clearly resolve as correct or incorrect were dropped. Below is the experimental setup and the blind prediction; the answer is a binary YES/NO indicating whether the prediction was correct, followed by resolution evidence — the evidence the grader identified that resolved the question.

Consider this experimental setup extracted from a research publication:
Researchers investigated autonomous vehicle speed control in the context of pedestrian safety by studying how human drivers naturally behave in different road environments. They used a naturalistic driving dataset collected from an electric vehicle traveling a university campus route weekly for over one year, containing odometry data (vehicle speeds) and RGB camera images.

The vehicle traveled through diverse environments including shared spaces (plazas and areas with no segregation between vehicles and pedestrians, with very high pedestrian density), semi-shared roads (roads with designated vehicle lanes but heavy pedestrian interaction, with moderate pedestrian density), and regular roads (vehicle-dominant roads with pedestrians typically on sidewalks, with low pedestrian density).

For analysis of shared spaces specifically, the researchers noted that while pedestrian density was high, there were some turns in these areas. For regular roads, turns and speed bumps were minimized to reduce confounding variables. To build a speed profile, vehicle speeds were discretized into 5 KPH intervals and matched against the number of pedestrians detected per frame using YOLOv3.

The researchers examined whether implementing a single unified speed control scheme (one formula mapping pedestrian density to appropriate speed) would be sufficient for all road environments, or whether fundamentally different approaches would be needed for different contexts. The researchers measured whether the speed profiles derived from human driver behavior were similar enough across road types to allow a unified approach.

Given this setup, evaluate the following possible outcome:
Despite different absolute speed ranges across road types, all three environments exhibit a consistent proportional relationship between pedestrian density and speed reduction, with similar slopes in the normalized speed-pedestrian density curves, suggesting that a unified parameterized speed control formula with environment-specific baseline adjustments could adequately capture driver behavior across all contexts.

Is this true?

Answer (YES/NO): NO